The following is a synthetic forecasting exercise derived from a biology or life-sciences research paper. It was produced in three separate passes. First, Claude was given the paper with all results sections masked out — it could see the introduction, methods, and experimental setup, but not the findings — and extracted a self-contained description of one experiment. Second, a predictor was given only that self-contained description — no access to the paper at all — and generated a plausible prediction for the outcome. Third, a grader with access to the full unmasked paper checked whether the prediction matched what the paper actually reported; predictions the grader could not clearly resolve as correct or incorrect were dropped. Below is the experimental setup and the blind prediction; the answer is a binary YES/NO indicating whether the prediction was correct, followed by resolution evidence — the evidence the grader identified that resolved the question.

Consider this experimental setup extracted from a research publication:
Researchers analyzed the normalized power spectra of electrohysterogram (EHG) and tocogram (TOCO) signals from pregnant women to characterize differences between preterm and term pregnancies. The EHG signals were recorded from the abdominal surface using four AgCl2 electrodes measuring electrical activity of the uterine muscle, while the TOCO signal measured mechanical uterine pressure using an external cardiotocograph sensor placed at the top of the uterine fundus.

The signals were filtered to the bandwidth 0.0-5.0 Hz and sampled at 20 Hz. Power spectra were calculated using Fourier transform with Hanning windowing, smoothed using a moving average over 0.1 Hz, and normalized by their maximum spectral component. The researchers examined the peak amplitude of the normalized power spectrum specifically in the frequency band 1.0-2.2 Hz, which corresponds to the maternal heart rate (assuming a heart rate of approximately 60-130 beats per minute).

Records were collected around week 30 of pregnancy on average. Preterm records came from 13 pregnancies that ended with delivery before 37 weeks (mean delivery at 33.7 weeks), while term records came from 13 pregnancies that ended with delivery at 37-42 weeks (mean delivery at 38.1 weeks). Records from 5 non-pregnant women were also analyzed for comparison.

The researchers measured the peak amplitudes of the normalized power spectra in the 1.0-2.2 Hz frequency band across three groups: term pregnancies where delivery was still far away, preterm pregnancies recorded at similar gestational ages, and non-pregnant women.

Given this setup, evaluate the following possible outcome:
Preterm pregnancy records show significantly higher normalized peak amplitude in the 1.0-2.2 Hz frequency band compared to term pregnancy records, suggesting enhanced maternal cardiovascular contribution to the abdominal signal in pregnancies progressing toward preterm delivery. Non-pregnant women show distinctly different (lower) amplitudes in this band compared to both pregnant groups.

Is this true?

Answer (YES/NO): NO